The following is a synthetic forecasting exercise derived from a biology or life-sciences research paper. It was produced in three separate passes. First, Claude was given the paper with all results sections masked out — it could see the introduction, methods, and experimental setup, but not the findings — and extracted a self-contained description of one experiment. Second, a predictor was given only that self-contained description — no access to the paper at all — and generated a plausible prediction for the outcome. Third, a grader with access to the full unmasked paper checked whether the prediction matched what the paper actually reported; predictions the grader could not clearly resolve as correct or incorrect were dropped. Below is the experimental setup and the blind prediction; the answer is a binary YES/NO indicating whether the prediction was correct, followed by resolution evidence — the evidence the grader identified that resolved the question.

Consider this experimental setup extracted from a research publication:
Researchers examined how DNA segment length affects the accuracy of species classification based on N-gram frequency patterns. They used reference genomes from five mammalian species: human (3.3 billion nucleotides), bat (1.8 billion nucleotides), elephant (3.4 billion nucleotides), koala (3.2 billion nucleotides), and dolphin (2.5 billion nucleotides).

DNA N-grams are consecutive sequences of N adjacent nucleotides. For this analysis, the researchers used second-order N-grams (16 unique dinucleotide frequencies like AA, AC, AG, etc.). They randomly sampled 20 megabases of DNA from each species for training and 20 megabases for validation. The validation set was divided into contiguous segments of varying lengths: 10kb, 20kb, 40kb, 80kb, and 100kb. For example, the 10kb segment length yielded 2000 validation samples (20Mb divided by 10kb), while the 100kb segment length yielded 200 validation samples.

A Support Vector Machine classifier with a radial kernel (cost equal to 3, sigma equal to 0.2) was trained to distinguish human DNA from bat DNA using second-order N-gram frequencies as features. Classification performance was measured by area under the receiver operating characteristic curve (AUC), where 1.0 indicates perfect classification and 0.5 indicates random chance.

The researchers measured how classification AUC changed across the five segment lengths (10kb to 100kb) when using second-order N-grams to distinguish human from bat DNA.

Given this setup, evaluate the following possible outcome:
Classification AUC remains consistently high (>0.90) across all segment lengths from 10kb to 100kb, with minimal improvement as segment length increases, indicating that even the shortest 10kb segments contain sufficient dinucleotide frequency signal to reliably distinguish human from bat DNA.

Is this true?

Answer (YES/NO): NO